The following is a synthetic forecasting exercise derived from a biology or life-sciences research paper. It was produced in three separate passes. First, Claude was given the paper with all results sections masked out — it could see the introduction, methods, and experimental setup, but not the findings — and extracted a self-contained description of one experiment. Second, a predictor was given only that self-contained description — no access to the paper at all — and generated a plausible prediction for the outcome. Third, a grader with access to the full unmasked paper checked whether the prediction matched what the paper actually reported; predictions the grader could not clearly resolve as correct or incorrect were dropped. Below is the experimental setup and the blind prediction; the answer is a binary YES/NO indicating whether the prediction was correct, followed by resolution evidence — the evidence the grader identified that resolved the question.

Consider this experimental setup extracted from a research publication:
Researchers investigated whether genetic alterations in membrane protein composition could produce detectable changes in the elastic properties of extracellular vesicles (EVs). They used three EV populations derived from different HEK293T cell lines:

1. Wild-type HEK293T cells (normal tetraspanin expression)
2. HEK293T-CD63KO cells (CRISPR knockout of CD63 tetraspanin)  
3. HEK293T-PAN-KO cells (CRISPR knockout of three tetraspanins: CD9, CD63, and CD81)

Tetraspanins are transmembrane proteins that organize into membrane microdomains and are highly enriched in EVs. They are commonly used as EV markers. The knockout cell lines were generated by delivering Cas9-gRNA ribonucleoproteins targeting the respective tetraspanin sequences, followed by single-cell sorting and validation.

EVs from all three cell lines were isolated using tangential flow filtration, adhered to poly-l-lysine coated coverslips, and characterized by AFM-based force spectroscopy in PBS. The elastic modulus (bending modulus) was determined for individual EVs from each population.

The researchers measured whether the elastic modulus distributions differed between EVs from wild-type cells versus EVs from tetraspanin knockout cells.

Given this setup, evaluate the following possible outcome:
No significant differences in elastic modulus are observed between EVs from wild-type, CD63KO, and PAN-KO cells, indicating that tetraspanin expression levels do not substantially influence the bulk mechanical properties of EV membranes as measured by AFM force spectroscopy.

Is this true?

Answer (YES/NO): NO